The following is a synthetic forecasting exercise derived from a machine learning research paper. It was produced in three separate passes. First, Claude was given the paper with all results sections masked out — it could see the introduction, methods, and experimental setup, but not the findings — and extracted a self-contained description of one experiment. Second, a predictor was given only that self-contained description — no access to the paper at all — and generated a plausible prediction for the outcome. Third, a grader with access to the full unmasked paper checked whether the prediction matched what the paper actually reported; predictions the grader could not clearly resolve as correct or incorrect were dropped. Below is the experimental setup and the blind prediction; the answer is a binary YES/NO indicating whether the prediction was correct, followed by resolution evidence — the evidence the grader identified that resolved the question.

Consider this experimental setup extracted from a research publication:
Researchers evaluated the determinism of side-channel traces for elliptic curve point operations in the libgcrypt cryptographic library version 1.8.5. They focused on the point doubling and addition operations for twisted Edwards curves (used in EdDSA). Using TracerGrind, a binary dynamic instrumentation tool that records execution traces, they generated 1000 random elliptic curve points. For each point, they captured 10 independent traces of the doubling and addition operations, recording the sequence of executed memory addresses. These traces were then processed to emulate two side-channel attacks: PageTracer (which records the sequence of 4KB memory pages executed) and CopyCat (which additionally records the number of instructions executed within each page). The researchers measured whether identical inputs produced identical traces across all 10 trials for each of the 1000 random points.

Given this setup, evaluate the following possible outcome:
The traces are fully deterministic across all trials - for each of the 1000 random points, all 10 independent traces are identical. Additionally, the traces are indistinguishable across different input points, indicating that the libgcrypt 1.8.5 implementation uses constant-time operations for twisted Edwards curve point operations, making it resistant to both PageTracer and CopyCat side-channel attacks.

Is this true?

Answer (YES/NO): NO